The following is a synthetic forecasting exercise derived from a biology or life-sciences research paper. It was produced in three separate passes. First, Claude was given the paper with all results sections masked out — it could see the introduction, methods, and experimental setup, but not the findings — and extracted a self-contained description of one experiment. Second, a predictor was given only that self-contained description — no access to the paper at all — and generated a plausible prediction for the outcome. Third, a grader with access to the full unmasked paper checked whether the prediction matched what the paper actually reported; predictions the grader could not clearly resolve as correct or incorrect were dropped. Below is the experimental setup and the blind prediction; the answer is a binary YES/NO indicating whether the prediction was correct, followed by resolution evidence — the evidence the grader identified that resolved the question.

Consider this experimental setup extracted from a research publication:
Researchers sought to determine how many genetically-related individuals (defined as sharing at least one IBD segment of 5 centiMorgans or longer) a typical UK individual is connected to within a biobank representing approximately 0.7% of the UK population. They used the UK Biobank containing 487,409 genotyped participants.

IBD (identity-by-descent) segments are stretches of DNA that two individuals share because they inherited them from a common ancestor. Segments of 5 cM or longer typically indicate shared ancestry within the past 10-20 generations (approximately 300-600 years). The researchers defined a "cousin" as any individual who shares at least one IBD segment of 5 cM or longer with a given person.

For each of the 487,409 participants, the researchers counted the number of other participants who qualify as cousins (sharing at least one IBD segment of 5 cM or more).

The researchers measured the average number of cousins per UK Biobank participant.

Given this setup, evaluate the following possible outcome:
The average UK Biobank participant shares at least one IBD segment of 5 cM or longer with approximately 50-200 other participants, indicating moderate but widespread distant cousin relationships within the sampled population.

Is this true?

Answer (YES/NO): NO